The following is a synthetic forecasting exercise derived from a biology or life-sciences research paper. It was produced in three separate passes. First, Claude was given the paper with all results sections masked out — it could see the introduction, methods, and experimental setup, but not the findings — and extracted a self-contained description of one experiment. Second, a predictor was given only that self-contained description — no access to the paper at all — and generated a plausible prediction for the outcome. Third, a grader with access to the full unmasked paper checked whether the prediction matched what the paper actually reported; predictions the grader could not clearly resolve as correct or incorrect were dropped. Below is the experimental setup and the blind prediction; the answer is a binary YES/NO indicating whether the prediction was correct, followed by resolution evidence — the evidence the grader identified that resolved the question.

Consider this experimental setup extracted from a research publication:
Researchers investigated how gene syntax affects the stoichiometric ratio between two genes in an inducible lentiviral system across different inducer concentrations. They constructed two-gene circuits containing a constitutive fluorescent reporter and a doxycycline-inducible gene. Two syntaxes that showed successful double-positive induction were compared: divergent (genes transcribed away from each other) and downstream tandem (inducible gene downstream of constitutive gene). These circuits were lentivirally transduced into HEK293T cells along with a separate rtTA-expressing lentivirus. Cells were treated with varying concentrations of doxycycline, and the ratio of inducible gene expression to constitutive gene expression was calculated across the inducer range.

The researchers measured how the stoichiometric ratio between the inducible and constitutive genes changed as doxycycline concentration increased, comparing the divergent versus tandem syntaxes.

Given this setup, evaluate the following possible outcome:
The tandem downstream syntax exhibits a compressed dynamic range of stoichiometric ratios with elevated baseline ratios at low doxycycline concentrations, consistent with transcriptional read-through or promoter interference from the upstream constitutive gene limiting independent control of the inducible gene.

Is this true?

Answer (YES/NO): NO